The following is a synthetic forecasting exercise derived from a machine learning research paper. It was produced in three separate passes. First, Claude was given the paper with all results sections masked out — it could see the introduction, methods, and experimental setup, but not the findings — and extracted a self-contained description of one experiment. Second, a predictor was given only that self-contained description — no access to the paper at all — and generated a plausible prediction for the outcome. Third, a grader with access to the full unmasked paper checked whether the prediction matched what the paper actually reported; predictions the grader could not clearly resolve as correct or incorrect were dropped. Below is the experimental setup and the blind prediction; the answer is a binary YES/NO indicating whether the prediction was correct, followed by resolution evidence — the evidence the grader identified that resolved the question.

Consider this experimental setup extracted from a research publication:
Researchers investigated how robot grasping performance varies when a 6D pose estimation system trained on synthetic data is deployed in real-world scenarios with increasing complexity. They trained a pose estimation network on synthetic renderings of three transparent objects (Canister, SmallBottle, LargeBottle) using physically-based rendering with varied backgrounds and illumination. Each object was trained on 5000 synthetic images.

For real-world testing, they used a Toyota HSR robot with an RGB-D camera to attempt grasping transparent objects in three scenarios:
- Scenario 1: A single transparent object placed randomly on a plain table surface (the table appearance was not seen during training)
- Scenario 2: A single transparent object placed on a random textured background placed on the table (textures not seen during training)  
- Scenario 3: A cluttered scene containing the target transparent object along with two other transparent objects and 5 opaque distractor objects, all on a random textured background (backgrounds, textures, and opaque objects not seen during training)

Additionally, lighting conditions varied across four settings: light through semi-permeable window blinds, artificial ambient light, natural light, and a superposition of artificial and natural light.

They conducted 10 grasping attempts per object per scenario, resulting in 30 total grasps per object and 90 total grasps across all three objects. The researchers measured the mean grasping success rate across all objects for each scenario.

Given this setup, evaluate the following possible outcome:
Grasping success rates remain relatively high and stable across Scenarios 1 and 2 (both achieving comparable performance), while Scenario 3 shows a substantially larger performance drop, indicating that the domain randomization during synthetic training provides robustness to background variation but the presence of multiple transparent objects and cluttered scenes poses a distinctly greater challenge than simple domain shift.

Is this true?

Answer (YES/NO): YES